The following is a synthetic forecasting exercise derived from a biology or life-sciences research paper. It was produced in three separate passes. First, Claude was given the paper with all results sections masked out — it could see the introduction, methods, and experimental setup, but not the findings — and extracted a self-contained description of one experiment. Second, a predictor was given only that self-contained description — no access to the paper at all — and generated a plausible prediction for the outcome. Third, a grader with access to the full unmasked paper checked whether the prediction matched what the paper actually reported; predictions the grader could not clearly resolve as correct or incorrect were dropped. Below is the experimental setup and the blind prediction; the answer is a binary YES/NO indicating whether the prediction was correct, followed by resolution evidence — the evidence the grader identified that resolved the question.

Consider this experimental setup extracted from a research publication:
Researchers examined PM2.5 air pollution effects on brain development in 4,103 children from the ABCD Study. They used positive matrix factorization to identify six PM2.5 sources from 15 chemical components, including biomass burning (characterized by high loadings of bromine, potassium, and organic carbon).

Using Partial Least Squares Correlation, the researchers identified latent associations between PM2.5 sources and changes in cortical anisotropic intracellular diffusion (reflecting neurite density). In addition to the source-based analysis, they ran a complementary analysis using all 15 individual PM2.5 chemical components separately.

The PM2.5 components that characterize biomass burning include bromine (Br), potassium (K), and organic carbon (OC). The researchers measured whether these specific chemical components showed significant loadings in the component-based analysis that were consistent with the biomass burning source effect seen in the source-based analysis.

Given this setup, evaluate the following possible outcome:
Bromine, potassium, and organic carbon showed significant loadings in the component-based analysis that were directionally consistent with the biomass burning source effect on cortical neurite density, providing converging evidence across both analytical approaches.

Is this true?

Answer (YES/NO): NO